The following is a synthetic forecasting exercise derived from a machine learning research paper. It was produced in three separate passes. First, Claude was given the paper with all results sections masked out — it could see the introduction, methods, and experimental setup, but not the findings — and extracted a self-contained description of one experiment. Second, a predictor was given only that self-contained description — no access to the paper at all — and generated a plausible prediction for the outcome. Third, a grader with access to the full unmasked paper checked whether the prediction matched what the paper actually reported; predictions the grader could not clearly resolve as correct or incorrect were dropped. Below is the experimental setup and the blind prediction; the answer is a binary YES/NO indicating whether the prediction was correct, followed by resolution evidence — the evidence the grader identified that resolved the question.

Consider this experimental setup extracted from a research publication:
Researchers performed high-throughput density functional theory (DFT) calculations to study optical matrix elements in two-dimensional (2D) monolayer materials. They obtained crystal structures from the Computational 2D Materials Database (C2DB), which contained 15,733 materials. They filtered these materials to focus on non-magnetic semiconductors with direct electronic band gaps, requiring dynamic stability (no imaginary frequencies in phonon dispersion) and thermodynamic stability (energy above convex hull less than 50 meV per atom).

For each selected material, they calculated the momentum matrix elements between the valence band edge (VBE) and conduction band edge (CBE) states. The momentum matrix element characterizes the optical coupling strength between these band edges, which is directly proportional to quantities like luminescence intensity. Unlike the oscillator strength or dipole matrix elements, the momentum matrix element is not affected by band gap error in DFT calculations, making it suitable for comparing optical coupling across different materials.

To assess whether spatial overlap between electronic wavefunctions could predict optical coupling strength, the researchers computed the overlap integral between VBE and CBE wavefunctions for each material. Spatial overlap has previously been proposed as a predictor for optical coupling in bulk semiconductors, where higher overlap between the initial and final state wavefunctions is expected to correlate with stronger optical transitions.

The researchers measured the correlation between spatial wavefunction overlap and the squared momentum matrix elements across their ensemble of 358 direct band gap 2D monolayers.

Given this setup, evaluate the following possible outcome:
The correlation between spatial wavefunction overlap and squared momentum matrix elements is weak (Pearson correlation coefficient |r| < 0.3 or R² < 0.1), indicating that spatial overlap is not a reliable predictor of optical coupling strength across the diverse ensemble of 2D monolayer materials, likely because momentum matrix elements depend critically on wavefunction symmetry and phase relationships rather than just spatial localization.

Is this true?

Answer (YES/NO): YES